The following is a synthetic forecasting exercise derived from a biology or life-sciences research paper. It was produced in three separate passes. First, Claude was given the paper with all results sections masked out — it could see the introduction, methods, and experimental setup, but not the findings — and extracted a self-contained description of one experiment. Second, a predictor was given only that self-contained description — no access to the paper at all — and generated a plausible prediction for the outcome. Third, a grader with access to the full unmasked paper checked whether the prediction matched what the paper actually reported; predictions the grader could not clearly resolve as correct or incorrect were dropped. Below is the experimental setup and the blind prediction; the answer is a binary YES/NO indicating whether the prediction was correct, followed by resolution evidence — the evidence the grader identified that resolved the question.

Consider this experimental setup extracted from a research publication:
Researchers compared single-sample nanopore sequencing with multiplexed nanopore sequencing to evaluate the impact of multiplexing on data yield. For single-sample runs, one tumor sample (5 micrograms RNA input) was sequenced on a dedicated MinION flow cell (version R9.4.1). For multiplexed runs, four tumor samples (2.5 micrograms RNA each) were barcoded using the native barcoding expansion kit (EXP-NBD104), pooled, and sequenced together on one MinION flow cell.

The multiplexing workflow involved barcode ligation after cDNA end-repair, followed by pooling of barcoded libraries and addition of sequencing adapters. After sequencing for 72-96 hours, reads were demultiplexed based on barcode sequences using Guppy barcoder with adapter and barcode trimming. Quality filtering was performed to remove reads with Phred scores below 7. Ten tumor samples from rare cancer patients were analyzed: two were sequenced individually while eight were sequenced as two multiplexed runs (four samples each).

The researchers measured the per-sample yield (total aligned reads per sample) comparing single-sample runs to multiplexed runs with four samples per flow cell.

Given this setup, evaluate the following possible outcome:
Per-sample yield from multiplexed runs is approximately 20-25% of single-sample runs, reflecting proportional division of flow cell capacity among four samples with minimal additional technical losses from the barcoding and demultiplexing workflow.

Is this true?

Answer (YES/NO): NO